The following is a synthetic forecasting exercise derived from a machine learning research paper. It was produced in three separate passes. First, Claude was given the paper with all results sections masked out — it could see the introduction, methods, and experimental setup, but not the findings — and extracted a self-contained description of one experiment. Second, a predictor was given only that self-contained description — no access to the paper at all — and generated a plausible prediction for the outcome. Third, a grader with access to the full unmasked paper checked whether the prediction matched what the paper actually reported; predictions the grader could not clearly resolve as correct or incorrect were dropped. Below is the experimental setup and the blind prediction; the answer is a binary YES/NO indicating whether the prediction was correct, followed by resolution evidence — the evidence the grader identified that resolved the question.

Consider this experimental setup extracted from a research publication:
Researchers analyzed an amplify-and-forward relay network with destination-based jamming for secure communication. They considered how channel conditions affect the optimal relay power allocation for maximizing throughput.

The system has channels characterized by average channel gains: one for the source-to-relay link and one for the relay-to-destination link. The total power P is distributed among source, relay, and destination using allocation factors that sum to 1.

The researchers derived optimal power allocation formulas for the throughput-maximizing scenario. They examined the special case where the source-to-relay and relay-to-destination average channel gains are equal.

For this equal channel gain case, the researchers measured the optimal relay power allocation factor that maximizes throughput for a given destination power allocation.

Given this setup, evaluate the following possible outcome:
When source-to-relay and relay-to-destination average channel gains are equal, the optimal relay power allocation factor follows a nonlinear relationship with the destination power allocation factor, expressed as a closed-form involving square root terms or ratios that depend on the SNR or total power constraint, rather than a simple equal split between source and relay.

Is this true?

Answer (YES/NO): NO